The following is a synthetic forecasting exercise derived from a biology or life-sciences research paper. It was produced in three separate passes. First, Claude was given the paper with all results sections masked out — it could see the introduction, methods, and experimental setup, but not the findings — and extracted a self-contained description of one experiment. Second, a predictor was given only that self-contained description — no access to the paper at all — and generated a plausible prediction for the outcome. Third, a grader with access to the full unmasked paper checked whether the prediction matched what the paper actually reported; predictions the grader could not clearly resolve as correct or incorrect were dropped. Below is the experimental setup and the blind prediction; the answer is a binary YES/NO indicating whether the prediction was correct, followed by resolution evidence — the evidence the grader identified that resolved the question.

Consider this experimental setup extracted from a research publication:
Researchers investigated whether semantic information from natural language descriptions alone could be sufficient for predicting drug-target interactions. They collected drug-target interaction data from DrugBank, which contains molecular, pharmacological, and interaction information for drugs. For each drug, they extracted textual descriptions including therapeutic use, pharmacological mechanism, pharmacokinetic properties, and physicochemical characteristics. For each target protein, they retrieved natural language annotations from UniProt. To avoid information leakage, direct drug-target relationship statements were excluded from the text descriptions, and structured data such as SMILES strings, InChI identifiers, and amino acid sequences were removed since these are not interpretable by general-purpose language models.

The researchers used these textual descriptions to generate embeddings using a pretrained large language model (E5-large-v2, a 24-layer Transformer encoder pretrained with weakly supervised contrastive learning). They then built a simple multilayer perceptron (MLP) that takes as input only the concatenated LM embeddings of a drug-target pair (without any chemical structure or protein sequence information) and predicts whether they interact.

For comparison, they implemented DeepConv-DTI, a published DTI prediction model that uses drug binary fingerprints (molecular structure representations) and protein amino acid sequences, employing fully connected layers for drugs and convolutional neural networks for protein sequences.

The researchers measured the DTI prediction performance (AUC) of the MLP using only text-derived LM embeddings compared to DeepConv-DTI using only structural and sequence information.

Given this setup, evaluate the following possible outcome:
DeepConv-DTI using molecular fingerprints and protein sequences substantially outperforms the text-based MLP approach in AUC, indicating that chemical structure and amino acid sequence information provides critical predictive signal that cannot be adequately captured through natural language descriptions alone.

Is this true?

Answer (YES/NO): NO